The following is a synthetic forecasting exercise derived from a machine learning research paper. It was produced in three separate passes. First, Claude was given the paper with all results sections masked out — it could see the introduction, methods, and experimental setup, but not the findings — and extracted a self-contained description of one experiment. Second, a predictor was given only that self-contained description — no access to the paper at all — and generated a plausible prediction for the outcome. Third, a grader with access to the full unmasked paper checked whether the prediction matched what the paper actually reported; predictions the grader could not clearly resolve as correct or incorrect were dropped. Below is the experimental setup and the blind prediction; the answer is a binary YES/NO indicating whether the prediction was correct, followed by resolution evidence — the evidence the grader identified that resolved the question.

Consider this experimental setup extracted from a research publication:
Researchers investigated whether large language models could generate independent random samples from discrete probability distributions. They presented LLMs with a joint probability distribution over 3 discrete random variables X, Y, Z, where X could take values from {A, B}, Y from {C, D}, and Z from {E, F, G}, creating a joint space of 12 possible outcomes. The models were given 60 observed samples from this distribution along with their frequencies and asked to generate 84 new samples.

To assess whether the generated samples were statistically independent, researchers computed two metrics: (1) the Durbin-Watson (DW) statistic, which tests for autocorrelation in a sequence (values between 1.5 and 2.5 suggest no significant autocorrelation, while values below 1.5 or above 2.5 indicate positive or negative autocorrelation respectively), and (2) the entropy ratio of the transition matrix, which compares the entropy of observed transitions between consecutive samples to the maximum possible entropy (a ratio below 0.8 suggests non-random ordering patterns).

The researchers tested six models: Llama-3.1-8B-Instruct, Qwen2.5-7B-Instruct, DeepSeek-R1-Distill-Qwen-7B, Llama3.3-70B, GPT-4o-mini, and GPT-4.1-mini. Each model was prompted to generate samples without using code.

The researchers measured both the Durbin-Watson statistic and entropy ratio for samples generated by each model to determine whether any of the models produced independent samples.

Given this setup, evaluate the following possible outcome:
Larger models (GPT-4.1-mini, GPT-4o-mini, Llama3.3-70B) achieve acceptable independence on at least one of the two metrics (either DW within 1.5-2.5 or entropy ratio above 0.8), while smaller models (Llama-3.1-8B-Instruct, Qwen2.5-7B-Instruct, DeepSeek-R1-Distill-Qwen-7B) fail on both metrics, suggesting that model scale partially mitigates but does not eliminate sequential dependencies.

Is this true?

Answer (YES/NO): NO